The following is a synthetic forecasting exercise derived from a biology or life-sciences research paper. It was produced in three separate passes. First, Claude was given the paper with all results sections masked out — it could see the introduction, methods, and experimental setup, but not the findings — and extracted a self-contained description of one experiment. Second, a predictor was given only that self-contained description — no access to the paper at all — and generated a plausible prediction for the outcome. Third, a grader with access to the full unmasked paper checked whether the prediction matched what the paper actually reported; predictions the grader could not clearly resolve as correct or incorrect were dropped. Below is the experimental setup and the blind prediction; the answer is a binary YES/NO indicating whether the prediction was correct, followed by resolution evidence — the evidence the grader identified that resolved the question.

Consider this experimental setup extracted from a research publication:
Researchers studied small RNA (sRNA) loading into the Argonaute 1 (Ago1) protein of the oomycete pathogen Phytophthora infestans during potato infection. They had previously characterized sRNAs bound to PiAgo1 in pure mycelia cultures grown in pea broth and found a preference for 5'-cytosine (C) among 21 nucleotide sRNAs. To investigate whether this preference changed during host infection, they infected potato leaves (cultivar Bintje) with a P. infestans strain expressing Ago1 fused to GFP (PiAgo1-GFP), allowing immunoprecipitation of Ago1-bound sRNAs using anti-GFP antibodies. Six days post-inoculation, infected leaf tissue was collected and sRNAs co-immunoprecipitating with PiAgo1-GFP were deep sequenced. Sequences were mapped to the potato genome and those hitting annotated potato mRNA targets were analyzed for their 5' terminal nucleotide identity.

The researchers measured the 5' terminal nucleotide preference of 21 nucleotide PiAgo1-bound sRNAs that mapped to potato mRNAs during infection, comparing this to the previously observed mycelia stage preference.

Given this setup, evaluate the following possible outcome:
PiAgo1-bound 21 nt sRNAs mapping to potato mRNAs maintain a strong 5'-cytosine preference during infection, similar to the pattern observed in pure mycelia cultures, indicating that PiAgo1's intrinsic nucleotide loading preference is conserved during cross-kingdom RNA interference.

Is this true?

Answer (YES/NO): NO